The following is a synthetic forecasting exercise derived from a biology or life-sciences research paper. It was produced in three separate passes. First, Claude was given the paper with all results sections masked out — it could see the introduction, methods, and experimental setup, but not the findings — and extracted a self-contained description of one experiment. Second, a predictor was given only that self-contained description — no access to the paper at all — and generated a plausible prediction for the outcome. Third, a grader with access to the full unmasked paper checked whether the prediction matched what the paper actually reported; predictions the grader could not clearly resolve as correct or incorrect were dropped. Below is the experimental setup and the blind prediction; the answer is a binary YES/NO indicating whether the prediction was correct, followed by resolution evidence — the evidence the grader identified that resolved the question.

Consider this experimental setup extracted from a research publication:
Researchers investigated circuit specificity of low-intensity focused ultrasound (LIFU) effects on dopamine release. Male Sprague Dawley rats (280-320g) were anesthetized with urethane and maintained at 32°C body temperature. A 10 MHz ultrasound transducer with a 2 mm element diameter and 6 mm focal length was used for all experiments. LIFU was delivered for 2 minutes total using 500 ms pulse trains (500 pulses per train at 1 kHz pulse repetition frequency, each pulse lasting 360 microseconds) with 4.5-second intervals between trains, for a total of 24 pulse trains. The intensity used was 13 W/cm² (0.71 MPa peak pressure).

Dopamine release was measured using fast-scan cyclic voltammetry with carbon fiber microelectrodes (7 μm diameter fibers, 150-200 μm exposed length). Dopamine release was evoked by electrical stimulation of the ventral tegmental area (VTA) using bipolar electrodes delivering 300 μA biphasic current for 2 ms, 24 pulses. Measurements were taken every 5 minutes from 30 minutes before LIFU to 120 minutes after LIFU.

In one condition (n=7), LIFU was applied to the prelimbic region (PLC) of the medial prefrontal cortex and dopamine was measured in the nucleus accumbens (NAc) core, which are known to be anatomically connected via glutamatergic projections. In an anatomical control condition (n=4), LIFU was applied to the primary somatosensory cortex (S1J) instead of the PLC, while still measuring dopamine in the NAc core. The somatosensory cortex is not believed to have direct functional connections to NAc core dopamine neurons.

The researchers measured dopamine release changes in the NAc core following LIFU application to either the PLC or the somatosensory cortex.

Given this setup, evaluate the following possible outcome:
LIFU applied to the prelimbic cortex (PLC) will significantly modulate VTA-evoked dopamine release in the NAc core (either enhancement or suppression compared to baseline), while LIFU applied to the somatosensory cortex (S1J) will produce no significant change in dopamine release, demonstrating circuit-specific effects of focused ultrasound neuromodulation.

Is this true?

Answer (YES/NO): YES